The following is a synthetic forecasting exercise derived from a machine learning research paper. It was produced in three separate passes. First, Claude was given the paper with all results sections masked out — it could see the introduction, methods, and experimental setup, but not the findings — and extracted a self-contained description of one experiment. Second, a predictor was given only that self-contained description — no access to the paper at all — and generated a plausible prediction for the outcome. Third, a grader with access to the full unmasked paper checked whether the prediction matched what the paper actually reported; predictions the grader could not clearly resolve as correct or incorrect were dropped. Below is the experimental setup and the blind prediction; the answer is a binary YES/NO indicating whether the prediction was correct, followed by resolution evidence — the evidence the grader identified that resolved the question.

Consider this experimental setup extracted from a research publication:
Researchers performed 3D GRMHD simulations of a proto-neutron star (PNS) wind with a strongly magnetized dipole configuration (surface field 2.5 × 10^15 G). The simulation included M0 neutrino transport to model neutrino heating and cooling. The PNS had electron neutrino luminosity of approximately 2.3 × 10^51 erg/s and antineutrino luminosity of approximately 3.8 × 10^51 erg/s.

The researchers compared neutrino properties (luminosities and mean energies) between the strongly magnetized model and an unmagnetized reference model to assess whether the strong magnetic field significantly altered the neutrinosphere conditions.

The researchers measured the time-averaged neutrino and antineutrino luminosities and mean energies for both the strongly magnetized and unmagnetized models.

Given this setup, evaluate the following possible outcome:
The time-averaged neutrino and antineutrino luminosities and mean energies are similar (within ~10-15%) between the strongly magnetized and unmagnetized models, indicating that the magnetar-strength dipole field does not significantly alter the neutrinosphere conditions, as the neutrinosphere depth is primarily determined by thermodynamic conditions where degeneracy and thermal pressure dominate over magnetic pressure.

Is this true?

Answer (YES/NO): YES